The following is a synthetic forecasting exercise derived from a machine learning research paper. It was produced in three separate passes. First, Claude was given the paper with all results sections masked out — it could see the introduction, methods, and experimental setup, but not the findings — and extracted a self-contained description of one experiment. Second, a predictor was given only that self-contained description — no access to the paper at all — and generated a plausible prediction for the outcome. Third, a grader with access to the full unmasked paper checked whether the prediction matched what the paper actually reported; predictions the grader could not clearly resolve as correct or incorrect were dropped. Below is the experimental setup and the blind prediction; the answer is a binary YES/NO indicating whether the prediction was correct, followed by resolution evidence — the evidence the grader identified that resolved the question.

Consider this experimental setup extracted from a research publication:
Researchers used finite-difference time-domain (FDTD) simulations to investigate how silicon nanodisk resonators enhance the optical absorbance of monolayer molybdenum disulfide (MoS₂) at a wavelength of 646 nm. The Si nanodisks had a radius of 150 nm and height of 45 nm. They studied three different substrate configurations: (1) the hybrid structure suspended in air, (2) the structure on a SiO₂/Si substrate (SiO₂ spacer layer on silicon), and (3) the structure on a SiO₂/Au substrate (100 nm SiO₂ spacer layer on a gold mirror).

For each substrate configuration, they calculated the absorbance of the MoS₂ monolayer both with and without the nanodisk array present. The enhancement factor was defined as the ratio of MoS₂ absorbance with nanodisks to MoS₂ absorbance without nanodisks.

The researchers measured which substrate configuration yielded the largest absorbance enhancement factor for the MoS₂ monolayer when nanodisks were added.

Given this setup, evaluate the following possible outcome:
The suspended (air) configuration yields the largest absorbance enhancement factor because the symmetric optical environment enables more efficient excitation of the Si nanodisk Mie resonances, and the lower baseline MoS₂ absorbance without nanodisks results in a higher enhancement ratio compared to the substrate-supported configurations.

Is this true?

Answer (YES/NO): NO